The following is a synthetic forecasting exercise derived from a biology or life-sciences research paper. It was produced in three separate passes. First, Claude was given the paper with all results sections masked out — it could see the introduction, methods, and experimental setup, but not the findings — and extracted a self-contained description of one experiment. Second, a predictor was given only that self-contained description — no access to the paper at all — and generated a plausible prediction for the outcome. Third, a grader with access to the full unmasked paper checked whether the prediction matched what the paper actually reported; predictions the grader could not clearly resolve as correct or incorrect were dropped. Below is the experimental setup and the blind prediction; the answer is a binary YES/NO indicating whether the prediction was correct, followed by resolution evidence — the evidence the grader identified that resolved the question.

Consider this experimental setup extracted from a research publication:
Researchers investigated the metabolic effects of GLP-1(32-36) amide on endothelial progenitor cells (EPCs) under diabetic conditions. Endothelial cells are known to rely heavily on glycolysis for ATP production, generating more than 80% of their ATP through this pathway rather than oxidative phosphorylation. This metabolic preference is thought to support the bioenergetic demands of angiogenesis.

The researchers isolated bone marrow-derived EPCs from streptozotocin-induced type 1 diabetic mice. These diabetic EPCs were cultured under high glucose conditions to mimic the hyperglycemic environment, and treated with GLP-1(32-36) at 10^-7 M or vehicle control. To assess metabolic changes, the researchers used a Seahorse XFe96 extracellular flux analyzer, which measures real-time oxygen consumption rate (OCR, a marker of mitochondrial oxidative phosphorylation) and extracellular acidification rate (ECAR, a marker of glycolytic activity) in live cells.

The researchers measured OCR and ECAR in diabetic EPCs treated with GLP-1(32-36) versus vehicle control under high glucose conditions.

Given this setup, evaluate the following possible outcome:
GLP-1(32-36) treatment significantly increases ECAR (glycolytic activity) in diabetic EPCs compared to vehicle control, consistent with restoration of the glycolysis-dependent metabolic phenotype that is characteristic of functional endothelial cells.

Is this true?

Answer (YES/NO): YES